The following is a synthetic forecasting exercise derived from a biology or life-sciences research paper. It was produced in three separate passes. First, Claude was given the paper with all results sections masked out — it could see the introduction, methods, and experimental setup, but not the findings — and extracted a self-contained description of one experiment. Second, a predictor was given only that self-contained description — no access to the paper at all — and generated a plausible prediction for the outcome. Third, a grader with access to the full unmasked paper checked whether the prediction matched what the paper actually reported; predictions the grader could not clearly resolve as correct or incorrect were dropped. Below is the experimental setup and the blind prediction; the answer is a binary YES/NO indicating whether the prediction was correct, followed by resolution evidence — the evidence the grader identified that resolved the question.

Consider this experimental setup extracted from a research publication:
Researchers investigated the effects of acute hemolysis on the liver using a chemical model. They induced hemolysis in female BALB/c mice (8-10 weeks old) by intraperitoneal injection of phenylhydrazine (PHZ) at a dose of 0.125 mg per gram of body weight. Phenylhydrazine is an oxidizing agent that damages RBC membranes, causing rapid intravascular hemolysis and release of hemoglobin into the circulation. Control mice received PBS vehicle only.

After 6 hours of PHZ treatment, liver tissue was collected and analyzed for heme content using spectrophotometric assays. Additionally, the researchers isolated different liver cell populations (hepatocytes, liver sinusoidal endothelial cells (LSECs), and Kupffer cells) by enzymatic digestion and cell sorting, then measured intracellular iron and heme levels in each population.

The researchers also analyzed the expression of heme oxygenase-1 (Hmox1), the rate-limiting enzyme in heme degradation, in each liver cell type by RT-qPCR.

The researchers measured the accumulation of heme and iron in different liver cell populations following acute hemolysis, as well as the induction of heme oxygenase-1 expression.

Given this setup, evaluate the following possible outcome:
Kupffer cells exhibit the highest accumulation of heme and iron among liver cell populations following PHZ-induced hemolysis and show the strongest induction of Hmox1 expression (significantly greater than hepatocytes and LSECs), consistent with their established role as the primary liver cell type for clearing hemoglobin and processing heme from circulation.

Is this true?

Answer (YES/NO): NO